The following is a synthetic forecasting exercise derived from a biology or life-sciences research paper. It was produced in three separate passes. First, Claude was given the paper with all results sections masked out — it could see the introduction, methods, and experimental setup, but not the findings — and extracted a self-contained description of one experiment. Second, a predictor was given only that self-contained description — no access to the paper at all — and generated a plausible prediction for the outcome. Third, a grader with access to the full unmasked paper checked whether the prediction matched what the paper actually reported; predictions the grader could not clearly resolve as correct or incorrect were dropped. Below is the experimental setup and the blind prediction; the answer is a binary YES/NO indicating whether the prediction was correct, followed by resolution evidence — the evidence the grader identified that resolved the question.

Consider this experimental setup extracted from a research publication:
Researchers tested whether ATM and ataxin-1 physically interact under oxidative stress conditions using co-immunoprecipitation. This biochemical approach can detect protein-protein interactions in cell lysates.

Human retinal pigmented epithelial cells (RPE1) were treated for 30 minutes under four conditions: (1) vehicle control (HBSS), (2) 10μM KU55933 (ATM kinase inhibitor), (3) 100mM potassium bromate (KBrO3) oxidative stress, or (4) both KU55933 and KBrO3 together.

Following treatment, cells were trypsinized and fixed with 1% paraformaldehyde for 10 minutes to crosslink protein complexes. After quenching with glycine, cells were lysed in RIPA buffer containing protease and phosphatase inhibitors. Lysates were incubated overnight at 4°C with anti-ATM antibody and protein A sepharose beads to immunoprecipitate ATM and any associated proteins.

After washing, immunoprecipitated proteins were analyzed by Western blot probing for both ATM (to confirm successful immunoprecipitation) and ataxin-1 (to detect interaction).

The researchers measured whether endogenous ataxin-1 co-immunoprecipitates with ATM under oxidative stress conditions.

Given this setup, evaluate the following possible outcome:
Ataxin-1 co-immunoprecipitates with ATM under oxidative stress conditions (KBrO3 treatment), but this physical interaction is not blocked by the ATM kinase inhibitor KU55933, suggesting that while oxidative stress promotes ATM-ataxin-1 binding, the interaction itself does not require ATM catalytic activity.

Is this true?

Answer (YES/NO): NO